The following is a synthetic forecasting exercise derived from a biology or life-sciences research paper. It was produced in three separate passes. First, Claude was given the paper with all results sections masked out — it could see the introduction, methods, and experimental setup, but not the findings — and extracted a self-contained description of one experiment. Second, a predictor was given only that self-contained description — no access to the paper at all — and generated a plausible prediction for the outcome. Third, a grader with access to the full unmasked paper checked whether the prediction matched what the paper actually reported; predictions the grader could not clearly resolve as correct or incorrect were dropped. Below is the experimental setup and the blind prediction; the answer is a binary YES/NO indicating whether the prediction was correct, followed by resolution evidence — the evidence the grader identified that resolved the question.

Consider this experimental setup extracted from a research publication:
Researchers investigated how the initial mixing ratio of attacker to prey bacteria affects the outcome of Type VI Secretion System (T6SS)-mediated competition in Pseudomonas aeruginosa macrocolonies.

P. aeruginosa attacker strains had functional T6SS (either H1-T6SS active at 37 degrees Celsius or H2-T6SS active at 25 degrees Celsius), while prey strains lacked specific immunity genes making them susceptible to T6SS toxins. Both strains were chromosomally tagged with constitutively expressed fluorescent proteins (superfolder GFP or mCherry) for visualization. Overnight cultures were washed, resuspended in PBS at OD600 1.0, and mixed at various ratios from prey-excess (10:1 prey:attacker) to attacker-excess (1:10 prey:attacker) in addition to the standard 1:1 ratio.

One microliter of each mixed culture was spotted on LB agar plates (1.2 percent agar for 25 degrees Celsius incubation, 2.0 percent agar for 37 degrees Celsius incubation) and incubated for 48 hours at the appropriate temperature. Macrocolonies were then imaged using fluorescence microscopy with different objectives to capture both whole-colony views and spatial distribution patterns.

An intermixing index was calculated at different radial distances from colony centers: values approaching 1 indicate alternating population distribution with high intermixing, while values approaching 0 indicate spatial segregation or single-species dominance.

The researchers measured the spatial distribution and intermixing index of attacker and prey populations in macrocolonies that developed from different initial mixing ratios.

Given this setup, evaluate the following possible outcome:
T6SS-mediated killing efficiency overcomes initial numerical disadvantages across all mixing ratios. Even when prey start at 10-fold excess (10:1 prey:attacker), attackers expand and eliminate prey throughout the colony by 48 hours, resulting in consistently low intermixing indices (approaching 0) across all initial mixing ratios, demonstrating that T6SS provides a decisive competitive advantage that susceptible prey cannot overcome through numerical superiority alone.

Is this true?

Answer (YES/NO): NO